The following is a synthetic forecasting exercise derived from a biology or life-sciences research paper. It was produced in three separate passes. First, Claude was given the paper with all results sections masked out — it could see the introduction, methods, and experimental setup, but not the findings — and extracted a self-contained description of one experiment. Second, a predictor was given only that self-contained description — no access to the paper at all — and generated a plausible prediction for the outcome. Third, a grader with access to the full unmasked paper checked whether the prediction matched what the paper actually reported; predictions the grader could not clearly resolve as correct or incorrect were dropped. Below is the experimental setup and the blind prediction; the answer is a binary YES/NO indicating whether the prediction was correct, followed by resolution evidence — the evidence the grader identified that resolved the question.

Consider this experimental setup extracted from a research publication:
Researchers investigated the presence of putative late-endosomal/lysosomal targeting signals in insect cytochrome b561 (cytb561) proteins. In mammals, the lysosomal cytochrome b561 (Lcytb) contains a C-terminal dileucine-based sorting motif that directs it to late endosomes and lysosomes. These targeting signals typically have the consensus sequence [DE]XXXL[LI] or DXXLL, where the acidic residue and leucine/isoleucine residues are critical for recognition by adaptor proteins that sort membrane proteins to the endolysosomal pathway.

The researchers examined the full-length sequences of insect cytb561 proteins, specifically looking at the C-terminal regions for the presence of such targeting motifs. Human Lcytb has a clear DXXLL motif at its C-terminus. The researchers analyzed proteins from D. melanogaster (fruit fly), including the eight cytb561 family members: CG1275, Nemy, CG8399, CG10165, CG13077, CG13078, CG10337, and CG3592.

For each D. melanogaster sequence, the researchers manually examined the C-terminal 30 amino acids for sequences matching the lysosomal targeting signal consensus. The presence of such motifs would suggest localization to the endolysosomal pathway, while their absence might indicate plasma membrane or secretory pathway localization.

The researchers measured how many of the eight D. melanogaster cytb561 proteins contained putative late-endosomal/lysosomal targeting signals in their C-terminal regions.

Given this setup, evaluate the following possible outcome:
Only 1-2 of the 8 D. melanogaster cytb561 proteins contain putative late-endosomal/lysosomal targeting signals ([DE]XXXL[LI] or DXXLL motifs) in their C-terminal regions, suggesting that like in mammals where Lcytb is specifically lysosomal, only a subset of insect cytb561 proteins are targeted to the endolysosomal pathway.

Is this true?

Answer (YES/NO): YES